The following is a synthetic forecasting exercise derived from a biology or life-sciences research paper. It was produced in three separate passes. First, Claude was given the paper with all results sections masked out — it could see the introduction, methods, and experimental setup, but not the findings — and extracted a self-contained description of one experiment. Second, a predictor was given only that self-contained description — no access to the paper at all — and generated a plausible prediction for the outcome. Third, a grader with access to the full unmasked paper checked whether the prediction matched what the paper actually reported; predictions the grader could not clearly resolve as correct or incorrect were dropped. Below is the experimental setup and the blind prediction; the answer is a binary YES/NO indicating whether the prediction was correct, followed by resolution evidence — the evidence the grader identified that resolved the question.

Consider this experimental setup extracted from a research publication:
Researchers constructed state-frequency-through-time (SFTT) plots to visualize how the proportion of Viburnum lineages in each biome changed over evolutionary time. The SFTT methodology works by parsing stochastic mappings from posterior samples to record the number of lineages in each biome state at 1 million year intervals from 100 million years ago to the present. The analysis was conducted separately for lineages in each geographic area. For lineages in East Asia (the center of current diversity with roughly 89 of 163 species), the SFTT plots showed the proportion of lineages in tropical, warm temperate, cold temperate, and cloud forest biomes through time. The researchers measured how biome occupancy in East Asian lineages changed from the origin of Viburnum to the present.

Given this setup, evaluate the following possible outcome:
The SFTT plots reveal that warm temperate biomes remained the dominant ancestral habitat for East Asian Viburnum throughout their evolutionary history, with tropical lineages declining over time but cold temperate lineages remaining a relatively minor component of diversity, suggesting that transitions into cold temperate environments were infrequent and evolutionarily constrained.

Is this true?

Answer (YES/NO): NO